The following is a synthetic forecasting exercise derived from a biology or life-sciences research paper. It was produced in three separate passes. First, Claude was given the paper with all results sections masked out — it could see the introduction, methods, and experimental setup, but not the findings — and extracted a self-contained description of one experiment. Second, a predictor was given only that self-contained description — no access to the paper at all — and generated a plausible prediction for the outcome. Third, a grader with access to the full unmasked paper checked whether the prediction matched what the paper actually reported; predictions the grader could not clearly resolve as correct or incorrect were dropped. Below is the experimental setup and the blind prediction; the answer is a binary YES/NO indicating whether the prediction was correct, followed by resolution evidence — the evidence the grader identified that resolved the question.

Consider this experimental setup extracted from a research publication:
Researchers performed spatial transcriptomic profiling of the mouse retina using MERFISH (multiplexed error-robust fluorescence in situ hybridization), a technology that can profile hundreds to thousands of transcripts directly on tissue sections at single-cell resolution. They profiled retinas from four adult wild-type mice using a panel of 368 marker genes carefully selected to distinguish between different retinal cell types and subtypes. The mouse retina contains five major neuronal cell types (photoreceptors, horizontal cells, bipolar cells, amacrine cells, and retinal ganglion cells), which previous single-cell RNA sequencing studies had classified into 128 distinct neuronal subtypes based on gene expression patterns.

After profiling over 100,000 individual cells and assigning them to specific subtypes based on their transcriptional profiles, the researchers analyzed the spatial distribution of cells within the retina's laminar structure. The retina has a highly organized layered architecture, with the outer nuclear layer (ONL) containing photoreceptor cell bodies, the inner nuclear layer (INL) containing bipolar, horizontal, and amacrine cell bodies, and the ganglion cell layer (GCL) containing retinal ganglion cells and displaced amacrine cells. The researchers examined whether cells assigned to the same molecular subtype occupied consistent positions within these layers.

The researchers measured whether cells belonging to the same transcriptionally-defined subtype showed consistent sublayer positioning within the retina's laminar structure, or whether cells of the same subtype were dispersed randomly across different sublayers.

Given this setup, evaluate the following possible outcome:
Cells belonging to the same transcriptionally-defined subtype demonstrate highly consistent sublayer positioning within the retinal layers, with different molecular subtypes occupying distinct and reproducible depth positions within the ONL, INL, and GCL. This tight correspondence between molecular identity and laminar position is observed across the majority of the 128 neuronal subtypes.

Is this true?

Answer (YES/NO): NO